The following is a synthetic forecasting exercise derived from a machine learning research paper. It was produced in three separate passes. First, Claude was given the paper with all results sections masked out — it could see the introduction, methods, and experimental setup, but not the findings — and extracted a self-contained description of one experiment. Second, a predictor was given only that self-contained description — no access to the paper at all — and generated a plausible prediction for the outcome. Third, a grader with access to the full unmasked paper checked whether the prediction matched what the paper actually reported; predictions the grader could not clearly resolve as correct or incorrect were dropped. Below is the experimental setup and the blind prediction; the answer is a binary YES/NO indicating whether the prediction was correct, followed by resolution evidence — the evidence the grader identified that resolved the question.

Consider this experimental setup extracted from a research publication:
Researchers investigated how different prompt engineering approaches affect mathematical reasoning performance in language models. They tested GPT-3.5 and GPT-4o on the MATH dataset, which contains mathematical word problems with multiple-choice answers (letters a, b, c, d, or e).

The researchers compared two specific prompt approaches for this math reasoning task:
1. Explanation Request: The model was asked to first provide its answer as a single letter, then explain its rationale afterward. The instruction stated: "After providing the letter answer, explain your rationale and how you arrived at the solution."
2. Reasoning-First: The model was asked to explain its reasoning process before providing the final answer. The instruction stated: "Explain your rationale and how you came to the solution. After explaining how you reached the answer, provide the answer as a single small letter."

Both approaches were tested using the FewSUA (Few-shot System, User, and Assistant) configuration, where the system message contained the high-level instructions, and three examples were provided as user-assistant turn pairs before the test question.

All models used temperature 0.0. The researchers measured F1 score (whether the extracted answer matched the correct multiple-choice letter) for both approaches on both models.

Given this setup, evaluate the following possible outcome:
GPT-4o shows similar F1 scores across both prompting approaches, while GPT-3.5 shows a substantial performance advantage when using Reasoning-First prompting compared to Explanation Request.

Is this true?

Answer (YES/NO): NO